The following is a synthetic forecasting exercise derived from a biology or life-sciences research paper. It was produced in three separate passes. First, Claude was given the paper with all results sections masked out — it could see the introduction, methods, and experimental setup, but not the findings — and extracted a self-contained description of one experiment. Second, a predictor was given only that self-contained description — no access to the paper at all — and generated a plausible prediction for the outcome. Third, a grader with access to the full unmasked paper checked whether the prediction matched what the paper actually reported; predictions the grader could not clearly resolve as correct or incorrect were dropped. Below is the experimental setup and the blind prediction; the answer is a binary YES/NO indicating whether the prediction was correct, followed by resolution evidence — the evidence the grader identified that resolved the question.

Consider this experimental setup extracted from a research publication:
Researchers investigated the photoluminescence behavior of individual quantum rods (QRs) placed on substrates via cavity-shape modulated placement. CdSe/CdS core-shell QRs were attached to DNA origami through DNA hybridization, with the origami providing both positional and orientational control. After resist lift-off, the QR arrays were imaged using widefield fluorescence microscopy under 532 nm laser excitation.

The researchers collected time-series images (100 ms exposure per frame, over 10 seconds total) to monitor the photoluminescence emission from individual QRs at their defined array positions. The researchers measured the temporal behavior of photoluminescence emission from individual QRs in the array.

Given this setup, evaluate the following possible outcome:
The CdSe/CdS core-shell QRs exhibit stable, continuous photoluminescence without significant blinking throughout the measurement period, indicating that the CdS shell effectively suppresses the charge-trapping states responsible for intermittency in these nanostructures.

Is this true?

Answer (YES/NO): NO